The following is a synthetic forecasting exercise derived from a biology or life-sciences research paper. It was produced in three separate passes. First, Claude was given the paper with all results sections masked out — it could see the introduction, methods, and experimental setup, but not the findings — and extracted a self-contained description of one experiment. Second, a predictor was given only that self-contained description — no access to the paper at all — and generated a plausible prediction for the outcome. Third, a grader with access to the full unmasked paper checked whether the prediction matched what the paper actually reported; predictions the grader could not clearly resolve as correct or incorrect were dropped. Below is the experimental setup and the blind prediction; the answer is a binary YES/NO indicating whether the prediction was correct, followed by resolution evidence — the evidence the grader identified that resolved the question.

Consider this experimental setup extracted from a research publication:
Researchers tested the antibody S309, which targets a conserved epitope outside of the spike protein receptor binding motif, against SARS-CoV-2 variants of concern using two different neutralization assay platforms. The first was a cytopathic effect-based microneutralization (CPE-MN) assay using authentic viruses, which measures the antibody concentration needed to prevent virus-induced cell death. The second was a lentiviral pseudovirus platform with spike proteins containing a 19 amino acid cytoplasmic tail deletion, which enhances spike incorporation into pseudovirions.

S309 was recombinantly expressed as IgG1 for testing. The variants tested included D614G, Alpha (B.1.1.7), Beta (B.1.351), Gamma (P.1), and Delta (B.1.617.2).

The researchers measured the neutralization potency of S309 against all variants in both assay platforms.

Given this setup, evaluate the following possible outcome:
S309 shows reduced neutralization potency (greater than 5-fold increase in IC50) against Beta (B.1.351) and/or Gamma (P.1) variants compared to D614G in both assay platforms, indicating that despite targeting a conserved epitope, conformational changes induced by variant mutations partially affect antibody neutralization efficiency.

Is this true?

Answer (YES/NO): NO